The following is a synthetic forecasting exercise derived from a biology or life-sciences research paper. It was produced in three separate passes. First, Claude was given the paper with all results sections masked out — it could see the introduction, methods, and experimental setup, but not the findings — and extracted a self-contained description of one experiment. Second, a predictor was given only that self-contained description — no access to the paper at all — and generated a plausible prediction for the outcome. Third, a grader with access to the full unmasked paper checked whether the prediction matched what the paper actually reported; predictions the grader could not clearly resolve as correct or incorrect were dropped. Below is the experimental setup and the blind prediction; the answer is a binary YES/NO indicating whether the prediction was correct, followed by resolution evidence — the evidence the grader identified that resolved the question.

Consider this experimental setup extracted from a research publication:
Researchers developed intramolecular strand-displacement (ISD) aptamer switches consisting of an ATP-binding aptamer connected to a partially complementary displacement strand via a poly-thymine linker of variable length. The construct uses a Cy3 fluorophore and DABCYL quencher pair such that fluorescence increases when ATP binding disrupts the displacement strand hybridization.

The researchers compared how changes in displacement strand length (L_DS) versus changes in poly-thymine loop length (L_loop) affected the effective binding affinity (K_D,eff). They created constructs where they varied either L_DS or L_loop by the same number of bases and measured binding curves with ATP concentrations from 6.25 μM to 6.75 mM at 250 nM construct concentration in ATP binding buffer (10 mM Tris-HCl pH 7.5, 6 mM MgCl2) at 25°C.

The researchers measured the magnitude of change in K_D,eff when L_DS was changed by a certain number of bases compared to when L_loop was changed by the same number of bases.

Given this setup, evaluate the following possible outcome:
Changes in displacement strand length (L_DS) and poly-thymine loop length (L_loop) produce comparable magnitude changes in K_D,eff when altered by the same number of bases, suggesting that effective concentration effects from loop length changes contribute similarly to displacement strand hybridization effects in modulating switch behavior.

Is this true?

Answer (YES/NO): NO